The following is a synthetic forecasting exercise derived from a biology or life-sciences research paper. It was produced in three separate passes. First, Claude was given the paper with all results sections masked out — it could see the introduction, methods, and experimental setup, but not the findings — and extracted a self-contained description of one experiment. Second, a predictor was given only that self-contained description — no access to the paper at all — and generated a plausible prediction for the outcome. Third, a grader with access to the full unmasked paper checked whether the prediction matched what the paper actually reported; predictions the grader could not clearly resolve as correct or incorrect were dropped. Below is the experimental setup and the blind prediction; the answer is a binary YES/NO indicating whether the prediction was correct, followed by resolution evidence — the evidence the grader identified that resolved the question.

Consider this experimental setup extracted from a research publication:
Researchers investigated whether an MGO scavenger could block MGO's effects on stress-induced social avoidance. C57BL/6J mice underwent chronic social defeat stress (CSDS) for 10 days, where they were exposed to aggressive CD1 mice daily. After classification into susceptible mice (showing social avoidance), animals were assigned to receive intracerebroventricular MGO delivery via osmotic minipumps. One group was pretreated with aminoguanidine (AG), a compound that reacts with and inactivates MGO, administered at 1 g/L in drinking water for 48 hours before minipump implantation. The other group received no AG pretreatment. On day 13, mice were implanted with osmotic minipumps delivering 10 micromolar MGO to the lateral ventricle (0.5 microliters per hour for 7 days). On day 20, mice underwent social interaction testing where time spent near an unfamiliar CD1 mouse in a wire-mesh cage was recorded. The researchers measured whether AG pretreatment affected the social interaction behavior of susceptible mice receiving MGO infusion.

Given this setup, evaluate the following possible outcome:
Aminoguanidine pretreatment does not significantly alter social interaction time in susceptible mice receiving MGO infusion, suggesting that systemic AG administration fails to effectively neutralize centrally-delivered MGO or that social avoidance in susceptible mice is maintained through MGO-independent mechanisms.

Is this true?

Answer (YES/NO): NO